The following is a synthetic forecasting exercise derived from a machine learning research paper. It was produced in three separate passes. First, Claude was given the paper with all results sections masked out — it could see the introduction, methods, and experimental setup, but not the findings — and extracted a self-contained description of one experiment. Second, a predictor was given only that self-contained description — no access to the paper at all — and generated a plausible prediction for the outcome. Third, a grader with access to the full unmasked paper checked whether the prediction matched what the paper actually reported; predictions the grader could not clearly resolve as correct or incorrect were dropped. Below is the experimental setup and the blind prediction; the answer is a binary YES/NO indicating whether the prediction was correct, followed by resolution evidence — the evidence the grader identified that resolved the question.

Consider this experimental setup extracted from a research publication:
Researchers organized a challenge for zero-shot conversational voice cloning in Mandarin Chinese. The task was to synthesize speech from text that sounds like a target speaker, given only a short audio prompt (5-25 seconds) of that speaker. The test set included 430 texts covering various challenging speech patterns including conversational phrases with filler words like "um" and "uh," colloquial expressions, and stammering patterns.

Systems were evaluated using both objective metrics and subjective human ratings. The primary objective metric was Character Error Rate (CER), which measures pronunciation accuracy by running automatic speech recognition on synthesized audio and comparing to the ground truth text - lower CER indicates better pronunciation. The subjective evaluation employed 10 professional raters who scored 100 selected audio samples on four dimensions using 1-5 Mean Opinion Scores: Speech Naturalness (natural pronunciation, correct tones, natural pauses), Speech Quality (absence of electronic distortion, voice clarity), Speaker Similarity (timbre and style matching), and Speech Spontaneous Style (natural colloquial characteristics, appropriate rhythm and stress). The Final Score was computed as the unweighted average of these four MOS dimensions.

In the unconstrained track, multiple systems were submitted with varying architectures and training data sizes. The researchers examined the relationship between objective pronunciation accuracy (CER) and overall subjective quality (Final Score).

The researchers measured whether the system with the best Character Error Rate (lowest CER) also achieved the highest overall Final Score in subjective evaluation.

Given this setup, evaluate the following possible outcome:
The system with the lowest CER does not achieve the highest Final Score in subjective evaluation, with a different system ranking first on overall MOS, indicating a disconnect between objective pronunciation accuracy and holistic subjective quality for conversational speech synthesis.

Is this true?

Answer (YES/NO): YES